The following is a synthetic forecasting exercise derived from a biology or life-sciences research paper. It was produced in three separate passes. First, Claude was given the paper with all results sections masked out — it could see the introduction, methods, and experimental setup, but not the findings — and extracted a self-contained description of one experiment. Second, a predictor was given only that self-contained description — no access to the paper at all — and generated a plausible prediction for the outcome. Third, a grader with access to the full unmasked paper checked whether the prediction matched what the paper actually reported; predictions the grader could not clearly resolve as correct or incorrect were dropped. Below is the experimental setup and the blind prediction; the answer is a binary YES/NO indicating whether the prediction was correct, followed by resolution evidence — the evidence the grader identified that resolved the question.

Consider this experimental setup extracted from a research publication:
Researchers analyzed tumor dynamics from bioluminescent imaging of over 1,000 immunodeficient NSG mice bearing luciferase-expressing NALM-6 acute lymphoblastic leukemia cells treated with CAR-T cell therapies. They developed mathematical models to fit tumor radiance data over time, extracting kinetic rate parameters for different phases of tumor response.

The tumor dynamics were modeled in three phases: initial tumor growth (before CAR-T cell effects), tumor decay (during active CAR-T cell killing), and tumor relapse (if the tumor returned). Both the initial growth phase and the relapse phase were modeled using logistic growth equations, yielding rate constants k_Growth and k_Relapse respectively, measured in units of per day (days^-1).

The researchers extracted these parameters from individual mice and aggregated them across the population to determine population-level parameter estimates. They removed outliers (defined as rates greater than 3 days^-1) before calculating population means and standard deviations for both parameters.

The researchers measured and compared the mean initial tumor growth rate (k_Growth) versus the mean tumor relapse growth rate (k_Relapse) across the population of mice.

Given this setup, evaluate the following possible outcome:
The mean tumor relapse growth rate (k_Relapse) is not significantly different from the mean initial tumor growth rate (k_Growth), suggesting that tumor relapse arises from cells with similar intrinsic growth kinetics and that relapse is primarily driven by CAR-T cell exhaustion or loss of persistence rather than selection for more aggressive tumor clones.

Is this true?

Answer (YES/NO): NO